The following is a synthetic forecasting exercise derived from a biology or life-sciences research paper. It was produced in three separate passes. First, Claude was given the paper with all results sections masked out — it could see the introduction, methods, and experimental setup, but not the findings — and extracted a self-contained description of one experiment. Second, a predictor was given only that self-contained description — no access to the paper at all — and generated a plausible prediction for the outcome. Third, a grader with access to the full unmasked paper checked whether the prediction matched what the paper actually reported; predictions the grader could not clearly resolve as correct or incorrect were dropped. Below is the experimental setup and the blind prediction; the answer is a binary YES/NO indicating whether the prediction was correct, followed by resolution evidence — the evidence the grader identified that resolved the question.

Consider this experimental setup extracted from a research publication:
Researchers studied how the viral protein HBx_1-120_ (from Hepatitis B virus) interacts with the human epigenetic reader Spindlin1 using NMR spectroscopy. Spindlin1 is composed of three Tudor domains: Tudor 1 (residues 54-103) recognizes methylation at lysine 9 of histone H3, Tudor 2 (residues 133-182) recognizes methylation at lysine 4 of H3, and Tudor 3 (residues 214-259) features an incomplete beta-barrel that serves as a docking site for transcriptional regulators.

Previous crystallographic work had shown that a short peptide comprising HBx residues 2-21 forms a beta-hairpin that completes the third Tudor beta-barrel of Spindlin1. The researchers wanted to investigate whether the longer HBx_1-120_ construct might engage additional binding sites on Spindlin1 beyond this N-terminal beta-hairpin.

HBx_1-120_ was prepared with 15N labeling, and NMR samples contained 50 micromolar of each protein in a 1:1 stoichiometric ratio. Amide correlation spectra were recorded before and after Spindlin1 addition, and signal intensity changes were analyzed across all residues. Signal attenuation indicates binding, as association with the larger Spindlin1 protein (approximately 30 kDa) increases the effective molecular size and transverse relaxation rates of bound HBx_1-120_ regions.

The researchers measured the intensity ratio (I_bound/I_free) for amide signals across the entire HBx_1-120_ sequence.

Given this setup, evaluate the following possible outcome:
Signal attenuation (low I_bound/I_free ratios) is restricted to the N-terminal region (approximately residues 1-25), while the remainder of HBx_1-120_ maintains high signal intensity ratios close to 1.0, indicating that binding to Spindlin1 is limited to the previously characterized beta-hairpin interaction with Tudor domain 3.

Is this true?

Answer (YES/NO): NO